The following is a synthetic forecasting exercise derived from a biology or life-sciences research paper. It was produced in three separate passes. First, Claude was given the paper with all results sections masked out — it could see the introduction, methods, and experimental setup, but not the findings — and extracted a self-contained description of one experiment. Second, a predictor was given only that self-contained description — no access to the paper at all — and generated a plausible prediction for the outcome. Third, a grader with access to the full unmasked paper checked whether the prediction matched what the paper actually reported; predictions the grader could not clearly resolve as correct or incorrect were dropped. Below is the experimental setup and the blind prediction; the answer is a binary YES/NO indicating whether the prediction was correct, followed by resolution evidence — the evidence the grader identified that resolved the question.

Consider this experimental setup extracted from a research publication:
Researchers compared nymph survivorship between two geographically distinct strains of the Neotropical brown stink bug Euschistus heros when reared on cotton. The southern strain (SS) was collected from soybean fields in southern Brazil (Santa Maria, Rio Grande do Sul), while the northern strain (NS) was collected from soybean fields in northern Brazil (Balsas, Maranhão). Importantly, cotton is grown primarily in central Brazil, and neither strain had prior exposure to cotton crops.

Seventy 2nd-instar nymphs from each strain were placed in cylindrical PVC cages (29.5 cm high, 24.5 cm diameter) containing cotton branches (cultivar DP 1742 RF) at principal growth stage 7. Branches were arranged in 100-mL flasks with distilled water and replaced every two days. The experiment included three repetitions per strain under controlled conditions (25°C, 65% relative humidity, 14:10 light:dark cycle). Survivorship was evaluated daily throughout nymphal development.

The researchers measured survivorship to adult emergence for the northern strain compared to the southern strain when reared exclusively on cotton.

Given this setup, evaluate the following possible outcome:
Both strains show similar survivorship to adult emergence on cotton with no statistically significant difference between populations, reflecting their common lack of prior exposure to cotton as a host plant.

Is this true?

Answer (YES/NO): YES